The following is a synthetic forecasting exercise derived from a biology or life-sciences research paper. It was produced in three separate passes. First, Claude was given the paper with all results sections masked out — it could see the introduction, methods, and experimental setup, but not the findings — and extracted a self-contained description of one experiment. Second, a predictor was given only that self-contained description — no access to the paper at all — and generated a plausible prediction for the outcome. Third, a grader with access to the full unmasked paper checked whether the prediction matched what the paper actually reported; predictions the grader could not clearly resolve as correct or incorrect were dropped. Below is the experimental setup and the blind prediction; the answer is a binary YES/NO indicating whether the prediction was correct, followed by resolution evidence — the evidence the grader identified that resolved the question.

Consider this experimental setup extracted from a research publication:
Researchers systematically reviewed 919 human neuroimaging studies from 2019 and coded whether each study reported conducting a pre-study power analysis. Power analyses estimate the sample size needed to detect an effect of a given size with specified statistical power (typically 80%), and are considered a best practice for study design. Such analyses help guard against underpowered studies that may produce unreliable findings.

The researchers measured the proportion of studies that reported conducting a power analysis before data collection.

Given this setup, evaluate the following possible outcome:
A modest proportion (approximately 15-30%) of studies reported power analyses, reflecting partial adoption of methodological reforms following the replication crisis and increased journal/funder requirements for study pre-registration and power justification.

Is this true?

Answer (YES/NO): NO